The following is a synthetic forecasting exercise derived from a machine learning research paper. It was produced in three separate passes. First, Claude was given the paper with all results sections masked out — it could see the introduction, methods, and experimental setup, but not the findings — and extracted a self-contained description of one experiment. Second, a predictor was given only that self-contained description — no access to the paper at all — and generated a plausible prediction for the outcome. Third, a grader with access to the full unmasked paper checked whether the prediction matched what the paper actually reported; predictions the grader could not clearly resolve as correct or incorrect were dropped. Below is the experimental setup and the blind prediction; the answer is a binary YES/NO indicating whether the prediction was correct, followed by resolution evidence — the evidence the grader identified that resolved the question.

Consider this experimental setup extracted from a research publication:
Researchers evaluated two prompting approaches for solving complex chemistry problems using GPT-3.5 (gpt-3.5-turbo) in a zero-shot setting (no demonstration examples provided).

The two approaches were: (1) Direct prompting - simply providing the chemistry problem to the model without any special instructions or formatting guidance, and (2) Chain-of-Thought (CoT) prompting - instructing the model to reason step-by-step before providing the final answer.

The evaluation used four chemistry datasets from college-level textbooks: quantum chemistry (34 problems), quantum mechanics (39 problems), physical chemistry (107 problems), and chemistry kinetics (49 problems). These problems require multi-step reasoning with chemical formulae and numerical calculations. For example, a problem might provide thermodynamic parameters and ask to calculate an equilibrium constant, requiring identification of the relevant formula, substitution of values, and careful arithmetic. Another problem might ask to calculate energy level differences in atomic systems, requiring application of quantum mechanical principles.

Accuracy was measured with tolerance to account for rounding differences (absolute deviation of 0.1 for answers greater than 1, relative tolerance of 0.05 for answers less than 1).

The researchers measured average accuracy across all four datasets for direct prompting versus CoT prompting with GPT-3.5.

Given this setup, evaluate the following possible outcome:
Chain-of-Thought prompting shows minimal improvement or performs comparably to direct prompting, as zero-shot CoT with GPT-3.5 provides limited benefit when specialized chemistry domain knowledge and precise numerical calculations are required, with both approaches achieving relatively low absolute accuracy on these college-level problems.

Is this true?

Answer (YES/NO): YES